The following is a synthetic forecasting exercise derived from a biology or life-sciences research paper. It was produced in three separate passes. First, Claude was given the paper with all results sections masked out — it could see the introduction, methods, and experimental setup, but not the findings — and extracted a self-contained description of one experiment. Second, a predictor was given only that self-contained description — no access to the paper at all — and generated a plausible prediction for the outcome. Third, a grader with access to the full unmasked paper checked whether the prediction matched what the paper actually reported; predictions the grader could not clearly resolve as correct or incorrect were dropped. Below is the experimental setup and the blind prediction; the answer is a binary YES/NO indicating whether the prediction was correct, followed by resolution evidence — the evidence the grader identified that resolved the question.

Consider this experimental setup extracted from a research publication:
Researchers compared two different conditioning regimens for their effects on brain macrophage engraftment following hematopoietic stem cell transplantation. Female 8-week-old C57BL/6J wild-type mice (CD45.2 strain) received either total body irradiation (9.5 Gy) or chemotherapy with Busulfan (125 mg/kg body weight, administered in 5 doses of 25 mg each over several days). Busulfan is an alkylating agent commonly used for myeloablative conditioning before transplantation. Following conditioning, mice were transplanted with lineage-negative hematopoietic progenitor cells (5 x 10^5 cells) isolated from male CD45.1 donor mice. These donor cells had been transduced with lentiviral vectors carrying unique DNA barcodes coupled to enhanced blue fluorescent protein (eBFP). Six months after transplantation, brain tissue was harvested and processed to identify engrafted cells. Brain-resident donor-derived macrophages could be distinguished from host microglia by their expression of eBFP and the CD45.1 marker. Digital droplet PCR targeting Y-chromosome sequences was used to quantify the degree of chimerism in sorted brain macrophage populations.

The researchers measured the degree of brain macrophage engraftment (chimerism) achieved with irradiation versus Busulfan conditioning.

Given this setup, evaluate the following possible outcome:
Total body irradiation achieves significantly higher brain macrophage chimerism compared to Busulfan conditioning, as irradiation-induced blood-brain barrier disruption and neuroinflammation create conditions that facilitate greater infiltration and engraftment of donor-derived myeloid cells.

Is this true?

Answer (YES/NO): NO